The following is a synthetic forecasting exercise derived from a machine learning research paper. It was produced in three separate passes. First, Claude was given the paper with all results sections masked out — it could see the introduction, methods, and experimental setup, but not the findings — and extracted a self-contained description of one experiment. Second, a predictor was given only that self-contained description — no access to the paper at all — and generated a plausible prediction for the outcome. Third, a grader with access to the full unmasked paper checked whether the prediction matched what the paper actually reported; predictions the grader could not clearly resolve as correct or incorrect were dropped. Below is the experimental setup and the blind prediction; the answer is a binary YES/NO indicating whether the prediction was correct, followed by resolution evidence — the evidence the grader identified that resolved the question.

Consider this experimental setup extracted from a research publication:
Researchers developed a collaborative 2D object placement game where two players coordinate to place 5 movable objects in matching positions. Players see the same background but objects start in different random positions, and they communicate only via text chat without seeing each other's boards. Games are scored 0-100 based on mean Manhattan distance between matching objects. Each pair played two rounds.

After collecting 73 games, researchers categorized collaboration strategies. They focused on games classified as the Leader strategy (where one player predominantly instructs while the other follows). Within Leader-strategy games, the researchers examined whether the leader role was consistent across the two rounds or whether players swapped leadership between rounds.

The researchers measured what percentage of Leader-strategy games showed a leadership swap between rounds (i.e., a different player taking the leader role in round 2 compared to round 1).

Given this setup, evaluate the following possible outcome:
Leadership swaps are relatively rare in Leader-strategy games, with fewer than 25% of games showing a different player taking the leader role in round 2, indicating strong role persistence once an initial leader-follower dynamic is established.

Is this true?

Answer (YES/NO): NO